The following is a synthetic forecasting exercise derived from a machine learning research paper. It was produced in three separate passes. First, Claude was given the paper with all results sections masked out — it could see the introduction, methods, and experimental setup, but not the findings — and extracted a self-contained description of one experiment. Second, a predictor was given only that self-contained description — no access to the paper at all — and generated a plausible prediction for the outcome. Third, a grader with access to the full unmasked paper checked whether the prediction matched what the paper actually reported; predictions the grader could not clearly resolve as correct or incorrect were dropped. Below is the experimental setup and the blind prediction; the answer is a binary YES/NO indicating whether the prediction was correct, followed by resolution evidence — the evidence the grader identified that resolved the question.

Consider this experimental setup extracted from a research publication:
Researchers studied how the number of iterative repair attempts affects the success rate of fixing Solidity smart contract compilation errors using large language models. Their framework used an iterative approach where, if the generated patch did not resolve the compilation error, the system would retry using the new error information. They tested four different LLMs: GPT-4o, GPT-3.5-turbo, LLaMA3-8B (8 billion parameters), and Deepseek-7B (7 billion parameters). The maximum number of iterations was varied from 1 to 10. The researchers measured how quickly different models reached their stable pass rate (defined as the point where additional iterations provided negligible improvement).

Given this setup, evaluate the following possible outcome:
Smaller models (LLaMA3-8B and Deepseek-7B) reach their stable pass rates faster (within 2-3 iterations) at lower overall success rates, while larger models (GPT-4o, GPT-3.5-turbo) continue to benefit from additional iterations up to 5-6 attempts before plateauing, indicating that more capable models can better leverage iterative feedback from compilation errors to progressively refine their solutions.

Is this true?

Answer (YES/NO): NO